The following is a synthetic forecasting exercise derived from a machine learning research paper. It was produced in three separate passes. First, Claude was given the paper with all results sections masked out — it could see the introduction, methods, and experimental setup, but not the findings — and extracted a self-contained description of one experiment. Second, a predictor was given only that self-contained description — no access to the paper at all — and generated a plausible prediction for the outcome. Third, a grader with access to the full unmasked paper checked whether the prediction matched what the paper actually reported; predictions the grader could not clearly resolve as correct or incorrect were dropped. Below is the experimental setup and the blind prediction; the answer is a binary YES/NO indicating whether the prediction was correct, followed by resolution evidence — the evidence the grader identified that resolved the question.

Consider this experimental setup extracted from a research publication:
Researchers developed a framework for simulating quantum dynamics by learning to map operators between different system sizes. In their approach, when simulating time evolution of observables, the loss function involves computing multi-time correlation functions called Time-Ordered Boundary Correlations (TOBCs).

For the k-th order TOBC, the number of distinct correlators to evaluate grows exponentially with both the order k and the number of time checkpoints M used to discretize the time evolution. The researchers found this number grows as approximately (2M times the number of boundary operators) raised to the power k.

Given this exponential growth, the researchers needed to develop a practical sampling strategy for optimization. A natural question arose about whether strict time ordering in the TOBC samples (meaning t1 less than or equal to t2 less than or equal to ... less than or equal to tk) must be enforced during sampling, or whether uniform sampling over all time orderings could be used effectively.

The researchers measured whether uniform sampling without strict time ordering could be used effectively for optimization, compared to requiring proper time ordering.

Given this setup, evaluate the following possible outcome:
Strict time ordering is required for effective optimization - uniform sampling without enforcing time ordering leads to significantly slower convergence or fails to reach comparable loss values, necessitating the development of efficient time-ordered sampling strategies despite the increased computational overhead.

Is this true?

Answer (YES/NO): NO